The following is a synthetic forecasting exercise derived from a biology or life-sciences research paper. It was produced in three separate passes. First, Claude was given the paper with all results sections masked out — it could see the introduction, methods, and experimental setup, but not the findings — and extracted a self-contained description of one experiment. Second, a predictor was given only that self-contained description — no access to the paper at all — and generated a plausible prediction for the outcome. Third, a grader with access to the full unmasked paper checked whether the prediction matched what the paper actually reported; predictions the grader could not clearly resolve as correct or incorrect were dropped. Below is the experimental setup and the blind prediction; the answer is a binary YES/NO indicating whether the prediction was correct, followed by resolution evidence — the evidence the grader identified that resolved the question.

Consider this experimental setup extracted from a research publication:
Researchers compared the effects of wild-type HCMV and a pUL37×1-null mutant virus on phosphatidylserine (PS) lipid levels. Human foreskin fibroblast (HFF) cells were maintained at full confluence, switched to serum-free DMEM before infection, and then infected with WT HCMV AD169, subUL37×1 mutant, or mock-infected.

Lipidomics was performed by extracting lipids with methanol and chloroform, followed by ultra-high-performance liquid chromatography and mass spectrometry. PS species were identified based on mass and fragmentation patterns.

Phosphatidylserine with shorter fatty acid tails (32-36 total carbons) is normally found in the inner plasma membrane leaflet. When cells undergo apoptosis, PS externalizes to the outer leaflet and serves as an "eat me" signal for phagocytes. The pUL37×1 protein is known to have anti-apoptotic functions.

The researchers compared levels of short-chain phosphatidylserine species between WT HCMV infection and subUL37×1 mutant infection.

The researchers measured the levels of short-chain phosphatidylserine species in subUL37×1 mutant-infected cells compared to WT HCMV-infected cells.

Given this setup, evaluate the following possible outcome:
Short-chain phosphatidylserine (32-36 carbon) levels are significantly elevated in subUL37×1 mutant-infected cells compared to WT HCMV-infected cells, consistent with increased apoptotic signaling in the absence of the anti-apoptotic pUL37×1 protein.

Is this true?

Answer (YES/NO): YES